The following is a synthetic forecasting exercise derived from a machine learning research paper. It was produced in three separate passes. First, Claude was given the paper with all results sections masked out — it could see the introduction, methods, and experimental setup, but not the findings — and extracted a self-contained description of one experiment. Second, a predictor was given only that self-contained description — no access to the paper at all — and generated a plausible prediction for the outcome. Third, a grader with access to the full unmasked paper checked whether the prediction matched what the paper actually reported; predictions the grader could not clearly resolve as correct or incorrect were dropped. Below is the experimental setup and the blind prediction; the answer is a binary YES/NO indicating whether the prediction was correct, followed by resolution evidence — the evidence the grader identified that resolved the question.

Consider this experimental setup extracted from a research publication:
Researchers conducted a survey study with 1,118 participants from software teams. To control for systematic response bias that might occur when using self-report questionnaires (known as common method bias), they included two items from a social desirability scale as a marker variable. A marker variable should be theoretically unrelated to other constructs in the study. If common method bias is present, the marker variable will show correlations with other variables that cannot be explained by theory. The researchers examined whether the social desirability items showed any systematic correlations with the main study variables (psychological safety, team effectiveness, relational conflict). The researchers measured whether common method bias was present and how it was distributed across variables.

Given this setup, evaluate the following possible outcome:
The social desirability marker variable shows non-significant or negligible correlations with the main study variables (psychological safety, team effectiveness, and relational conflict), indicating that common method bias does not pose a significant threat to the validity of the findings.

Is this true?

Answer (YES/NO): NO